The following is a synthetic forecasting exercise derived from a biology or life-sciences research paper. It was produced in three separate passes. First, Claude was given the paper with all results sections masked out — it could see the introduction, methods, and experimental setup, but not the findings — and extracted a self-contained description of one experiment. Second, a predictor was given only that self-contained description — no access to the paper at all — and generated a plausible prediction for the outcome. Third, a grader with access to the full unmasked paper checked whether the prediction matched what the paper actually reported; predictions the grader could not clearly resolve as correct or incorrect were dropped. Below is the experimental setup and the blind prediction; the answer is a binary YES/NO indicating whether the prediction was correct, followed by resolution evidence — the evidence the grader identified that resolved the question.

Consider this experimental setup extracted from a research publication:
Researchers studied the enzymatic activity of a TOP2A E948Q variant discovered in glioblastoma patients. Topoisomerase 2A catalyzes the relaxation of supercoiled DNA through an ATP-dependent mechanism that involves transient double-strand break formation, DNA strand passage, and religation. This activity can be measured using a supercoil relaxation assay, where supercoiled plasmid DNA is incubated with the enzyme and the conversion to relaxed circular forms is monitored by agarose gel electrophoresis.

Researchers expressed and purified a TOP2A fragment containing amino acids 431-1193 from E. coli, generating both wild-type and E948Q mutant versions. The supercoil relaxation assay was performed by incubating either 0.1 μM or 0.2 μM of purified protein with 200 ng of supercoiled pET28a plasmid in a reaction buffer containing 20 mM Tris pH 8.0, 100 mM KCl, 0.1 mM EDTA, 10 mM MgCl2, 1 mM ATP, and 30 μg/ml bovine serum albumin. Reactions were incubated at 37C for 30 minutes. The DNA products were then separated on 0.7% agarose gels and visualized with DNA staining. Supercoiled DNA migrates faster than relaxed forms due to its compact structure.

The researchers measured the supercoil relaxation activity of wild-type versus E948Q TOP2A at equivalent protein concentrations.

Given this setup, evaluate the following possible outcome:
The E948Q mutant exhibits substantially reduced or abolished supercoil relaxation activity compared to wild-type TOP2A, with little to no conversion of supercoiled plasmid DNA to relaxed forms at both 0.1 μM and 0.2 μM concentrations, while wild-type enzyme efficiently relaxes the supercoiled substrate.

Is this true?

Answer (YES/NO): NO